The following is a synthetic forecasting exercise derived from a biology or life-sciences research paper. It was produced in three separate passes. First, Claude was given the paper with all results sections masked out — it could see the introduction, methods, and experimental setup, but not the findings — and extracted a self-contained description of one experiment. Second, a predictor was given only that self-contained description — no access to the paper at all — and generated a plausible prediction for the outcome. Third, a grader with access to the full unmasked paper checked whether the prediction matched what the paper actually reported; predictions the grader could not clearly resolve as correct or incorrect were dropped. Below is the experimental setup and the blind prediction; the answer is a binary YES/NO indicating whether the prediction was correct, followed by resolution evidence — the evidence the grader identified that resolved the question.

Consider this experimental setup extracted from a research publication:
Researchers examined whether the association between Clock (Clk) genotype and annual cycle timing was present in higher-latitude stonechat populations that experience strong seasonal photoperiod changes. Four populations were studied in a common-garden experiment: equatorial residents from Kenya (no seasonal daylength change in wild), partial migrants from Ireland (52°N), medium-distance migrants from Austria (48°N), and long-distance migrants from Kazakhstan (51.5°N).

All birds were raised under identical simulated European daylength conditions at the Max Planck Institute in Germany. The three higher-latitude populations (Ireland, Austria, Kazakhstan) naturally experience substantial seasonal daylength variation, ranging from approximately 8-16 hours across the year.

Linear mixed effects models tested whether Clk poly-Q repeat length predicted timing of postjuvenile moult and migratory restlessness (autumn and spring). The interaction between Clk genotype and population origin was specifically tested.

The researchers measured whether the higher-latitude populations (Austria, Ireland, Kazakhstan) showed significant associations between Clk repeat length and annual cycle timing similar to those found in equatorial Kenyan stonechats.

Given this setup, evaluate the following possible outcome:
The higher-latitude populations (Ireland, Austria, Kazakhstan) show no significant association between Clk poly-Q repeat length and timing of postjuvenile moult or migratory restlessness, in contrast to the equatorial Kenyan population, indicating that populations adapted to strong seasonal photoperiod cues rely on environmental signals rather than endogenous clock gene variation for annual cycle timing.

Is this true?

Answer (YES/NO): NO